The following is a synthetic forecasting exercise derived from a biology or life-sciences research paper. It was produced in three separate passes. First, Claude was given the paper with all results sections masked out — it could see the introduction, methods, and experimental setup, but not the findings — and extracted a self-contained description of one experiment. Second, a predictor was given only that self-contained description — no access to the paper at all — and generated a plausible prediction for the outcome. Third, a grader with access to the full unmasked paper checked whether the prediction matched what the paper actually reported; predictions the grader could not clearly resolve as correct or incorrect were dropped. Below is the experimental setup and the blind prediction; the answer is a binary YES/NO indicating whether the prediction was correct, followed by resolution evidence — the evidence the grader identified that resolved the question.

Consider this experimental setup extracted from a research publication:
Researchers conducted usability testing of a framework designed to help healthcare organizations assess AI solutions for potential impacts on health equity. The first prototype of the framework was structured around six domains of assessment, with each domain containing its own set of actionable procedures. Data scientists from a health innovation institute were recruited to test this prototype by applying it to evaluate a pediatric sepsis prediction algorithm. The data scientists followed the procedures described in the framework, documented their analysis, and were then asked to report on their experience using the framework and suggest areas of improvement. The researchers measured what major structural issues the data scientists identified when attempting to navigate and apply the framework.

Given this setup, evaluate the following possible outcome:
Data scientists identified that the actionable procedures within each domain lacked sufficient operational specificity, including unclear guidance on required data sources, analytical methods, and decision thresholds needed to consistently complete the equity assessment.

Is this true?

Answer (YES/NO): NO